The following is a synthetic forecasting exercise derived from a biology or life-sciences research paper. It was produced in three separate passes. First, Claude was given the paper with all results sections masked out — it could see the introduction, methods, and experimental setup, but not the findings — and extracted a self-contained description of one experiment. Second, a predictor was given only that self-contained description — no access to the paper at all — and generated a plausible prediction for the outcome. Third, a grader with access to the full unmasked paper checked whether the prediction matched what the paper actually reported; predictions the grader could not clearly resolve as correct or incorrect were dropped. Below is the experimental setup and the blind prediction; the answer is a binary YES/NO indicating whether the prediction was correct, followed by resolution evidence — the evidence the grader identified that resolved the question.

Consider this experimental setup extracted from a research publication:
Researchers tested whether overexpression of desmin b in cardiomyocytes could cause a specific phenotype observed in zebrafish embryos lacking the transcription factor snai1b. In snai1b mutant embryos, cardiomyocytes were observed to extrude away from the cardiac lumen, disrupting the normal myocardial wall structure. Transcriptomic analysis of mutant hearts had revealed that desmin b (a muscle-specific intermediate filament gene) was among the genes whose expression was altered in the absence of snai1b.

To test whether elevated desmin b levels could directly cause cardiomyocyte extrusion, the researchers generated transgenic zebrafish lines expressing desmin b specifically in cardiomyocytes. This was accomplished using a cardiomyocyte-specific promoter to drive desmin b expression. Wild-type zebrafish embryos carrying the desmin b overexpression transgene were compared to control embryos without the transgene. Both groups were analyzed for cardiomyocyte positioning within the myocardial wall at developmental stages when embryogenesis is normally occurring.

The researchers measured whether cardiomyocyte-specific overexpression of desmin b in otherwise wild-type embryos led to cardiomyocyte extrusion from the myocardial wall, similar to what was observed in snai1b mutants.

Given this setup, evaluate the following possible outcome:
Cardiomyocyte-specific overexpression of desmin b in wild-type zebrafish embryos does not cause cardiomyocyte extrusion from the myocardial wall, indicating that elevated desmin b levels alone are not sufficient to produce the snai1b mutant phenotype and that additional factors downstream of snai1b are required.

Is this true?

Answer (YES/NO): NO